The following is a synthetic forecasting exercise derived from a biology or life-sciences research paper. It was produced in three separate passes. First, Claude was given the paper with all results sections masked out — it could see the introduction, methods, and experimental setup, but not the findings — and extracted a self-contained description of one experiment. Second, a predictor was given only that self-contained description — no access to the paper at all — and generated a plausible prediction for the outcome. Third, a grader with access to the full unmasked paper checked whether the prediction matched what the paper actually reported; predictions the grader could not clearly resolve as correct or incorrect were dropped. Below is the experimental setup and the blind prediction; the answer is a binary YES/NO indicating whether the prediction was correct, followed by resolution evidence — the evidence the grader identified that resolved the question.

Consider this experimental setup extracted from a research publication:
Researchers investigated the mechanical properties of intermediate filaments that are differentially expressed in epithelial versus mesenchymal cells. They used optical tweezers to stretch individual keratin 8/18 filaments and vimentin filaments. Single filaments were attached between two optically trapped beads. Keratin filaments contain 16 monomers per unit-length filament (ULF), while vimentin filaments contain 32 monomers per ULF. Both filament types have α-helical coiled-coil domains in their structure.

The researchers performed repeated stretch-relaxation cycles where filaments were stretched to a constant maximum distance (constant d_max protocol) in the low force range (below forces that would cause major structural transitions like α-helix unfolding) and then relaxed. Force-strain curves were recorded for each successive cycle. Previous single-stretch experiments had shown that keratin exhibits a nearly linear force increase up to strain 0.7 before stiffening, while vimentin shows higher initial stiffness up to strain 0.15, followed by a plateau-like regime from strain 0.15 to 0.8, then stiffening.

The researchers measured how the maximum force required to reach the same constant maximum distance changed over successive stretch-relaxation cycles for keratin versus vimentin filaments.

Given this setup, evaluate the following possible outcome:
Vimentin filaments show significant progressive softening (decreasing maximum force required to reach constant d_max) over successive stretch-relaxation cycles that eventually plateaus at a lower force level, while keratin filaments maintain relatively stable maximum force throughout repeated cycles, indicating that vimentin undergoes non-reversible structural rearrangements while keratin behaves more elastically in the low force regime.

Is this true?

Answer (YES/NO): NO